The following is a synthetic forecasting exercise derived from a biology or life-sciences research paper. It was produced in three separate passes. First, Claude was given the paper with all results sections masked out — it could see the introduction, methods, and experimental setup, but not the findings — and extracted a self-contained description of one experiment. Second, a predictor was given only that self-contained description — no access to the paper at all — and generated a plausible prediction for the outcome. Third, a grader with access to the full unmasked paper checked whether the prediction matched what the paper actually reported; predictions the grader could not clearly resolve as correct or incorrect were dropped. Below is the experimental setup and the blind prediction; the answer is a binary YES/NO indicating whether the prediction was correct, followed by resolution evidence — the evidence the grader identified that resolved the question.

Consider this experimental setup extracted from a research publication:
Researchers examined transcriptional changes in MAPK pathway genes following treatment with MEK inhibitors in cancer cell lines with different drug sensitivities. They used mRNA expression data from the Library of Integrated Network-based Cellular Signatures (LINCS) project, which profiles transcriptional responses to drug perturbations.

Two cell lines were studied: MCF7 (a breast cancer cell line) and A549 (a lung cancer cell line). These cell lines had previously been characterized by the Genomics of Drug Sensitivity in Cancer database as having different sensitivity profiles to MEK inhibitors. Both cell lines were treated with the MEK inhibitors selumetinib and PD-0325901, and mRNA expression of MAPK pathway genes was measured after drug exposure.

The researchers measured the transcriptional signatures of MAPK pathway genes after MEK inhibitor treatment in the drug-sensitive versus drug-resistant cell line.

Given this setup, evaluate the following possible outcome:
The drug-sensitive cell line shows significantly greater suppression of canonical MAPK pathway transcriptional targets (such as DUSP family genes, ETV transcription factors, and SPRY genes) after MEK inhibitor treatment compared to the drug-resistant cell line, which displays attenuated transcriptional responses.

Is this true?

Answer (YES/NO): NO